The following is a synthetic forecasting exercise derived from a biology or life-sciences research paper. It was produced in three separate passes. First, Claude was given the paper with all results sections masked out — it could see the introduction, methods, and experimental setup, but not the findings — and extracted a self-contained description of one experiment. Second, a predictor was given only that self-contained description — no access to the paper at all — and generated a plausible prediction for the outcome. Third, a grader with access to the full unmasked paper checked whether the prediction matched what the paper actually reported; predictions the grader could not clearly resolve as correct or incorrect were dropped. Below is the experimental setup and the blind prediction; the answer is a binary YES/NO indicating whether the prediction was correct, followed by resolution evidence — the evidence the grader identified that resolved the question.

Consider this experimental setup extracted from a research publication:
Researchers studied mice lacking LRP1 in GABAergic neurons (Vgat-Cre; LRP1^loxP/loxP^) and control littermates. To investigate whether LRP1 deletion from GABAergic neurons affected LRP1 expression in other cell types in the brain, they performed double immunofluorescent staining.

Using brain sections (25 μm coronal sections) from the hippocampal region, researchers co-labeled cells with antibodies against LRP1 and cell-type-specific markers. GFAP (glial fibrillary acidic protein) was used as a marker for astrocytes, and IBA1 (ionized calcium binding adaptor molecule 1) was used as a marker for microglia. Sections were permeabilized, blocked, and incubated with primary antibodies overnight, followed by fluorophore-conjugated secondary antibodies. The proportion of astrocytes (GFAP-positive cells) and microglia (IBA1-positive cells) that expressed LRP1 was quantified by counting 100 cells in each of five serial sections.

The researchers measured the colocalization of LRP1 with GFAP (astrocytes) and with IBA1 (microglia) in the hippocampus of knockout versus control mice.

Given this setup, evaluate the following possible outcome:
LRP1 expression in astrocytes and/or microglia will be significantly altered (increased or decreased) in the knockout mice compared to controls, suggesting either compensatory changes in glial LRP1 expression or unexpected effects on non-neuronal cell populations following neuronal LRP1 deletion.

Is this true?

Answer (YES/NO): NO